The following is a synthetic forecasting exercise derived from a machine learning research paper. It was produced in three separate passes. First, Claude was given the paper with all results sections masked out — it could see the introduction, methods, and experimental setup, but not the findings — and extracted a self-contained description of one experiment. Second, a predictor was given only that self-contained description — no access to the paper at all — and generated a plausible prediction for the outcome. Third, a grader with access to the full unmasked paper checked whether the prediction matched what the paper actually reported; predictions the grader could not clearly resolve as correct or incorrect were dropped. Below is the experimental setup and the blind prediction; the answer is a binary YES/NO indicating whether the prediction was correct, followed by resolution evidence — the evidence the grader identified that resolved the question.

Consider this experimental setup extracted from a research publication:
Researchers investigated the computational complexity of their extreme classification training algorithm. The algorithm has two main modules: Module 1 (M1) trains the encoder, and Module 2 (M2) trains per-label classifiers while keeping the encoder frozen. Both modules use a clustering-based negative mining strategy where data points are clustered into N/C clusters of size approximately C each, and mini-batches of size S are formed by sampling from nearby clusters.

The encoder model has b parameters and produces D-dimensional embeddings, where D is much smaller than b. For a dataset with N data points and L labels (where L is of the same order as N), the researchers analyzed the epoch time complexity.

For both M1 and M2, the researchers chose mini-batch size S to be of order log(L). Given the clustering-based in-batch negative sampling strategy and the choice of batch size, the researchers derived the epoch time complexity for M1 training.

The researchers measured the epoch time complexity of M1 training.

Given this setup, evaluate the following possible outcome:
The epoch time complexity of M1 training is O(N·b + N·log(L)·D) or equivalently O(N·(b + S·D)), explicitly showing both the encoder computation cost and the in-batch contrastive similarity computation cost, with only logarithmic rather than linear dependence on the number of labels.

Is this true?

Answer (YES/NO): NO